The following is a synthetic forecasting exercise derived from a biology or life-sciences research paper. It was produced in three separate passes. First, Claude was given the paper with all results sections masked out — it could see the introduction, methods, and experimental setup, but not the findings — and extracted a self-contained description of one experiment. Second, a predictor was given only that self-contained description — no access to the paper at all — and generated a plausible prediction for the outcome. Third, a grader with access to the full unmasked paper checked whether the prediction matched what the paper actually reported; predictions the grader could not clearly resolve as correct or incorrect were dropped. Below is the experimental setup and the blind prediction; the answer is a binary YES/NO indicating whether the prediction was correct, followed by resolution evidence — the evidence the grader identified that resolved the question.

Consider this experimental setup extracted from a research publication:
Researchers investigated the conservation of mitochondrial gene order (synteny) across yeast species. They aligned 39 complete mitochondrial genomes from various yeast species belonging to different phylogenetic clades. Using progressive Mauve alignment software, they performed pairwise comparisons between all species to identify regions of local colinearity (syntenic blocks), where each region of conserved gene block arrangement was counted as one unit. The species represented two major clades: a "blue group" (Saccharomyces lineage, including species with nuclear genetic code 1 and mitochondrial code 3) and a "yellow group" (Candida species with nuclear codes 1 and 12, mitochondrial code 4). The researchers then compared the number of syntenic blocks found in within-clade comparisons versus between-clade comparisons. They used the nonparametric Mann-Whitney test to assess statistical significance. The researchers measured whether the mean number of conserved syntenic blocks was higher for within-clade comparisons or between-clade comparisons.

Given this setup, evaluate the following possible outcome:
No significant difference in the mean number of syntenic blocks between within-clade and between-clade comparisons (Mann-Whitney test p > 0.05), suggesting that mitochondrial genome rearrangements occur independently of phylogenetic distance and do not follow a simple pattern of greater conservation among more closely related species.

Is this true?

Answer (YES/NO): NO